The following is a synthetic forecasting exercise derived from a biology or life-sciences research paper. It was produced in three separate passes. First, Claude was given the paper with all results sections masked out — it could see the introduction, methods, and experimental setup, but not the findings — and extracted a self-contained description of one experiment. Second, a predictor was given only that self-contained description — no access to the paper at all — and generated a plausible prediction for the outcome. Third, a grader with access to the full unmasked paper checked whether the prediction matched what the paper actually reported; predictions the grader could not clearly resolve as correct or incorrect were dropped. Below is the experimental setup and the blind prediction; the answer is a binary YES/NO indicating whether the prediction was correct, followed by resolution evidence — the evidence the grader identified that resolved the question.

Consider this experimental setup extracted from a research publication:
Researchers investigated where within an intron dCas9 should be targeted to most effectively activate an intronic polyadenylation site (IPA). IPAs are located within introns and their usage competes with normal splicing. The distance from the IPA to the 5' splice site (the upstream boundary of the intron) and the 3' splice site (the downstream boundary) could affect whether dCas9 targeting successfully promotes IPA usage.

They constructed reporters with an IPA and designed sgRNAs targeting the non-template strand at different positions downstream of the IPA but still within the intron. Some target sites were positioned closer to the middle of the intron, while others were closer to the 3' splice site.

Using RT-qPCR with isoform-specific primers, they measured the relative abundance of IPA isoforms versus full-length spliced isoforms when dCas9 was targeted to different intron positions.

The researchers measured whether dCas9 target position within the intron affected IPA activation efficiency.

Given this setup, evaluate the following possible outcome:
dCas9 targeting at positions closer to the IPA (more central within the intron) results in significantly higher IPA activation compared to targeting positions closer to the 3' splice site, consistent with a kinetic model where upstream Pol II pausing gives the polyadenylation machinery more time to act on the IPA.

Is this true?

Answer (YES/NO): NO